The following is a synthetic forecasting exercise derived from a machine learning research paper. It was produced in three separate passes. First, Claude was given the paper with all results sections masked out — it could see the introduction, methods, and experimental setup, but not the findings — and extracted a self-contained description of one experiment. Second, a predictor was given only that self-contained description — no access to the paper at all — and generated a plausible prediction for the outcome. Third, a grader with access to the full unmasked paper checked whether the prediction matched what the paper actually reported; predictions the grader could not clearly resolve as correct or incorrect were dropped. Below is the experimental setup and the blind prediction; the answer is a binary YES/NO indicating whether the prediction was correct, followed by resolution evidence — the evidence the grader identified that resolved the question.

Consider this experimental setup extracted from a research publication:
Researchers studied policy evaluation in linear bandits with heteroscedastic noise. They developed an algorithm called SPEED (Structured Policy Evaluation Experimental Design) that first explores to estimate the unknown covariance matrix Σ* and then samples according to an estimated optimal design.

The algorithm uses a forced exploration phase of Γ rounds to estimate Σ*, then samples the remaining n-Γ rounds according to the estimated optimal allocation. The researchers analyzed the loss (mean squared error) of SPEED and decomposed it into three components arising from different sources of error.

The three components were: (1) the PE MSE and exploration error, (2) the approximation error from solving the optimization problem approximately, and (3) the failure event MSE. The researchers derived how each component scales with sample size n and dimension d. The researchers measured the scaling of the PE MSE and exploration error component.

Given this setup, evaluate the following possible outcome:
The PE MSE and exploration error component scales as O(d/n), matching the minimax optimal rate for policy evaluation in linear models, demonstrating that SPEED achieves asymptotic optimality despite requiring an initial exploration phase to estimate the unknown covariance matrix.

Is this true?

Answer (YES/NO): NO